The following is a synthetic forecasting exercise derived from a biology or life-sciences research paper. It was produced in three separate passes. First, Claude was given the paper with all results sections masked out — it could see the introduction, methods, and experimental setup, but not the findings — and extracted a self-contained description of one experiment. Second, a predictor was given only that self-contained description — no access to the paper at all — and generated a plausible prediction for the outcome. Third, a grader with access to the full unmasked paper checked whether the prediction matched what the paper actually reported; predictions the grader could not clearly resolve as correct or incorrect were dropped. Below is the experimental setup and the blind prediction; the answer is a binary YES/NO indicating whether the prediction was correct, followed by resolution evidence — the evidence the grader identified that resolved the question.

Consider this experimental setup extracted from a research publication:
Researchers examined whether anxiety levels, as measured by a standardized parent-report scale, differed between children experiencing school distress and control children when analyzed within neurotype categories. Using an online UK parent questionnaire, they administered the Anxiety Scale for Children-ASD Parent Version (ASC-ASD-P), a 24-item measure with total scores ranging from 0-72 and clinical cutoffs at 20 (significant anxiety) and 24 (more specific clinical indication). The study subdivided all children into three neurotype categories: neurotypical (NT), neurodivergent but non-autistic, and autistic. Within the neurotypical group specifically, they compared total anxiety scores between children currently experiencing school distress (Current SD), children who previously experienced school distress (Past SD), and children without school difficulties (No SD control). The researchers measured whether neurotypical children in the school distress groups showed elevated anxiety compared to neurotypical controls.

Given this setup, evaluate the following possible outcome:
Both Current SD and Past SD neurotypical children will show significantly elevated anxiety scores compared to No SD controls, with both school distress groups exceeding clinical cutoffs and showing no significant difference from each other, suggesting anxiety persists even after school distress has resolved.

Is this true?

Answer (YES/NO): NO